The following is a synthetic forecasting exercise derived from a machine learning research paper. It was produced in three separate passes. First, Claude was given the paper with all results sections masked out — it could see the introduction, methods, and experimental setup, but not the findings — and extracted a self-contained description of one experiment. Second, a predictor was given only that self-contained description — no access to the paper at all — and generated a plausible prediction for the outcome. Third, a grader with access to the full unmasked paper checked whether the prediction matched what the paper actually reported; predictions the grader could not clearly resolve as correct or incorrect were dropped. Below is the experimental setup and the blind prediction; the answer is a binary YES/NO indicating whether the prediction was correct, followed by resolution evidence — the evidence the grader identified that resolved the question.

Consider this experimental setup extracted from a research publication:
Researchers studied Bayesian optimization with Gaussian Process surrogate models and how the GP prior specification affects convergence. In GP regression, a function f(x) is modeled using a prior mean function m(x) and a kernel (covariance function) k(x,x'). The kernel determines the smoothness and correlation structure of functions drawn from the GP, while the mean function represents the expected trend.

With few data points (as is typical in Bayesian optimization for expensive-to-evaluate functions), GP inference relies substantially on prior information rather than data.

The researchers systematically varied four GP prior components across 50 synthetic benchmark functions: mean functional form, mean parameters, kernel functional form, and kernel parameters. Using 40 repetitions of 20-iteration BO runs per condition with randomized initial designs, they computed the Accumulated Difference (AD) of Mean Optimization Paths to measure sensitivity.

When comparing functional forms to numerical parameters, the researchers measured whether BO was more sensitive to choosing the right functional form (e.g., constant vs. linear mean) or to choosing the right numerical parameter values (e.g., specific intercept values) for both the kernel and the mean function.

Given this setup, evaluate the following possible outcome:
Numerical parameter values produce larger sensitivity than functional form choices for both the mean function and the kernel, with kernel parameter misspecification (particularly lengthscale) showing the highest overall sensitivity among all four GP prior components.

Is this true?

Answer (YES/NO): NO